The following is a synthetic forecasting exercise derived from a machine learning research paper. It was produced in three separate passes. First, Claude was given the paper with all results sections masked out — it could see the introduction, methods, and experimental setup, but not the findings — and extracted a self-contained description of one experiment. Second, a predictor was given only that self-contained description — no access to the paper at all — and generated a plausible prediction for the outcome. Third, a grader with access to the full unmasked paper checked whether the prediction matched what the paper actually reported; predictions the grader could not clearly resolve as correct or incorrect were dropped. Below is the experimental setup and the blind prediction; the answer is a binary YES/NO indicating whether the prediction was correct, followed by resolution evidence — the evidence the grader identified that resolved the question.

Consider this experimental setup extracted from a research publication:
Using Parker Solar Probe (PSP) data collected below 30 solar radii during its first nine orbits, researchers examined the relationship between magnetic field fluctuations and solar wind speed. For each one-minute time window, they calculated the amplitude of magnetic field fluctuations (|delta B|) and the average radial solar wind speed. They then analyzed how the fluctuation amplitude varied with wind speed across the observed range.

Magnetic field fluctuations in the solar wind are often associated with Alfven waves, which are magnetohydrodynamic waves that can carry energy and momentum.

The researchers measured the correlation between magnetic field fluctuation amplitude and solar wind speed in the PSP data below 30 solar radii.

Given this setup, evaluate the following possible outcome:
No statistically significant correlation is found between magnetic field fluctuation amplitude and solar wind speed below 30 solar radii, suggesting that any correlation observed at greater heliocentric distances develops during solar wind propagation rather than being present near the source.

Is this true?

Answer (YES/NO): NO